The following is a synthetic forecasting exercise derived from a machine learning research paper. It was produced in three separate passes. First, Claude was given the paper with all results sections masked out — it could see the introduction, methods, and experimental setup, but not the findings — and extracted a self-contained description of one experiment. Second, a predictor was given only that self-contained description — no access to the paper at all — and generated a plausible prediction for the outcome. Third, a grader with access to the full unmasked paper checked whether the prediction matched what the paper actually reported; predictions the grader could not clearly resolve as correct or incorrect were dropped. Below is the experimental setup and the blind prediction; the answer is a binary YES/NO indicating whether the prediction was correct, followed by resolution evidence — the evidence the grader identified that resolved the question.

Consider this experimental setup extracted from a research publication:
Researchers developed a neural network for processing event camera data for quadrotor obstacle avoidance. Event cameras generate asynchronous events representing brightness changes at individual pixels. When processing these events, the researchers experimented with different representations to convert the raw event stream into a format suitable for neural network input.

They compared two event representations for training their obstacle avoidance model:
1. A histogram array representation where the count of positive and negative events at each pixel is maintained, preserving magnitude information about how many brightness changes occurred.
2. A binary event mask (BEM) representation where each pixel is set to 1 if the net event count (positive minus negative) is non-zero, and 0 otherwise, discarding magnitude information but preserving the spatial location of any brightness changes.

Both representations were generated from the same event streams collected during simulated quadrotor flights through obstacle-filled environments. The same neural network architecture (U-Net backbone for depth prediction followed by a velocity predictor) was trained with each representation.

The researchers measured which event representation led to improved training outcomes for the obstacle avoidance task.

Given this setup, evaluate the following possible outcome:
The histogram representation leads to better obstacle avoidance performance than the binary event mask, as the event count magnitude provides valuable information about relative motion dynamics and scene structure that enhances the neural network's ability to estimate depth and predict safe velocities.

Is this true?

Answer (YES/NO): NO